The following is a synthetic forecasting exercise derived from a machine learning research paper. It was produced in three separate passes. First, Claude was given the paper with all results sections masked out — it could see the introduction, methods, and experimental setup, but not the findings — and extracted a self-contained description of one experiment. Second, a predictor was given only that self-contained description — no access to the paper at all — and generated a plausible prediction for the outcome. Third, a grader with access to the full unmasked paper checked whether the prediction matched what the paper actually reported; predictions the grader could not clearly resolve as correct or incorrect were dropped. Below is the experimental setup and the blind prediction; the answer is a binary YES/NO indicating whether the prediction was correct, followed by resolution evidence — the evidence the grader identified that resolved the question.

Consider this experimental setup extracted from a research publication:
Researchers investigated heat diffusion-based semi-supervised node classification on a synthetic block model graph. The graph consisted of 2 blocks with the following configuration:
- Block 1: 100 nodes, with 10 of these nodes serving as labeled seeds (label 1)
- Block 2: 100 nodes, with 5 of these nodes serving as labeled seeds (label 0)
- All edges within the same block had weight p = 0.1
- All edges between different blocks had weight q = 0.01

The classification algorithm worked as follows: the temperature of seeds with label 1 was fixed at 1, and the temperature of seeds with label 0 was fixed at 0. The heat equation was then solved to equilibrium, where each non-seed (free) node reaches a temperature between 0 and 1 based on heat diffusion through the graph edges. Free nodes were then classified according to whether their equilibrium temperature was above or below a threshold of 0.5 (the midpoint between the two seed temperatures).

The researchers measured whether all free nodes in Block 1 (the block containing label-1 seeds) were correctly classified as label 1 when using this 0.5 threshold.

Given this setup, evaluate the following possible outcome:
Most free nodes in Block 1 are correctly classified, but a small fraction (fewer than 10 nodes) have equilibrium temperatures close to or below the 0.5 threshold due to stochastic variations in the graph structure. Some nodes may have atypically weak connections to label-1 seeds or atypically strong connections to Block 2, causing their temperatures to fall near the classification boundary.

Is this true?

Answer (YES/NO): NO